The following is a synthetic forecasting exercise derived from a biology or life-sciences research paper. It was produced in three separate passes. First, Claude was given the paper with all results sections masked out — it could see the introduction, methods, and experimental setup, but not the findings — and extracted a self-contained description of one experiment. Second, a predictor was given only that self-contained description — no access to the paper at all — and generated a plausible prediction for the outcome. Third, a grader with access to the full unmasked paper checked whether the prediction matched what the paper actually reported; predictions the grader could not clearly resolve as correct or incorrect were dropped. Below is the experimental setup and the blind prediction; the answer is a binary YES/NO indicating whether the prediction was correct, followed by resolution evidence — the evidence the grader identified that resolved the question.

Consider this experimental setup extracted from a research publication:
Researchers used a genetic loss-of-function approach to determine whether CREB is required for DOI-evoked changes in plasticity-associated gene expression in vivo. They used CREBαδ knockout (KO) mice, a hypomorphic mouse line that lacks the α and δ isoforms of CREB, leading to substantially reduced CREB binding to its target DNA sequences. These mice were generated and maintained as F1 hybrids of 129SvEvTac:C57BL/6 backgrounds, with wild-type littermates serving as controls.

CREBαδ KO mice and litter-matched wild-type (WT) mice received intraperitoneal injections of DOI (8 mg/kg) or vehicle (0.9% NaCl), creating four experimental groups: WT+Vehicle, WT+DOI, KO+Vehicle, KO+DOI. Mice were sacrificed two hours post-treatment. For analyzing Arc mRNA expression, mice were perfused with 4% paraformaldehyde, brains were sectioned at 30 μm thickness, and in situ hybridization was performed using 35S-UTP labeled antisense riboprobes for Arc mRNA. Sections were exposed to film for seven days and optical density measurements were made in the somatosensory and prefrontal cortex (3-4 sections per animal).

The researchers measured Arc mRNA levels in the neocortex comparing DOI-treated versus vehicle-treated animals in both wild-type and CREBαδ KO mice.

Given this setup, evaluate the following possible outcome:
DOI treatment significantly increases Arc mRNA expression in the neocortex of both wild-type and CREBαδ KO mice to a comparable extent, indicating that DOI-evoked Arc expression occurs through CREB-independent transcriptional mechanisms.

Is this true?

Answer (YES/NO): NO